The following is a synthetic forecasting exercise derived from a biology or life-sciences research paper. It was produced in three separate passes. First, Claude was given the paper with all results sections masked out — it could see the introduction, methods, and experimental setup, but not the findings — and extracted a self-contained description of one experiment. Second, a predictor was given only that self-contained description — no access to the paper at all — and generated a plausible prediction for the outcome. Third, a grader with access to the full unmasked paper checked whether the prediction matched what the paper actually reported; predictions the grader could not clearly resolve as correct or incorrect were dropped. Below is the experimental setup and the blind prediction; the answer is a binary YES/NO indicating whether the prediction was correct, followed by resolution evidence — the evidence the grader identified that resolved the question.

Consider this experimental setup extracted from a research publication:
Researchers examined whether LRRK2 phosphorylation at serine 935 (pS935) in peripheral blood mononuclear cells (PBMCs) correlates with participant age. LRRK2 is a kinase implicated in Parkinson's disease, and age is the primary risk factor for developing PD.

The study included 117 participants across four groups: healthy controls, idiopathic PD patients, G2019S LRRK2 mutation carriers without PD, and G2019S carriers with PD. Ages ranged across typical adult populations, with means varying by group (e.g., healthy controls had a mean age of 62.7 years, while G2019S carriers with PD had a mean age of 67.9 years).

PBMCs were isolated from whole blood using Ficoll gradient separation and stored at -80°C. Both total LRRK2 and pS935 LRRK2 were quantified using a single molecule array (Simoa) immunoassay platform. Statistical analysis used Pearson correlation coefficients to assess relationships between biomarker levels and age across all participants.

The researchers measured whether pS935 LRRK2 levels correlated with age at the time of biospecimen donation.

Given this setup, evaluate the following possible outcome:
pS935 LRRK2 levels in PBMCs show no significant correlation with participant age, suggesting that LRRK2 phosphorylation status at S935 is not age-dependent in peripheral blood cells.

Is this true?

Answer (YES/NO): YES